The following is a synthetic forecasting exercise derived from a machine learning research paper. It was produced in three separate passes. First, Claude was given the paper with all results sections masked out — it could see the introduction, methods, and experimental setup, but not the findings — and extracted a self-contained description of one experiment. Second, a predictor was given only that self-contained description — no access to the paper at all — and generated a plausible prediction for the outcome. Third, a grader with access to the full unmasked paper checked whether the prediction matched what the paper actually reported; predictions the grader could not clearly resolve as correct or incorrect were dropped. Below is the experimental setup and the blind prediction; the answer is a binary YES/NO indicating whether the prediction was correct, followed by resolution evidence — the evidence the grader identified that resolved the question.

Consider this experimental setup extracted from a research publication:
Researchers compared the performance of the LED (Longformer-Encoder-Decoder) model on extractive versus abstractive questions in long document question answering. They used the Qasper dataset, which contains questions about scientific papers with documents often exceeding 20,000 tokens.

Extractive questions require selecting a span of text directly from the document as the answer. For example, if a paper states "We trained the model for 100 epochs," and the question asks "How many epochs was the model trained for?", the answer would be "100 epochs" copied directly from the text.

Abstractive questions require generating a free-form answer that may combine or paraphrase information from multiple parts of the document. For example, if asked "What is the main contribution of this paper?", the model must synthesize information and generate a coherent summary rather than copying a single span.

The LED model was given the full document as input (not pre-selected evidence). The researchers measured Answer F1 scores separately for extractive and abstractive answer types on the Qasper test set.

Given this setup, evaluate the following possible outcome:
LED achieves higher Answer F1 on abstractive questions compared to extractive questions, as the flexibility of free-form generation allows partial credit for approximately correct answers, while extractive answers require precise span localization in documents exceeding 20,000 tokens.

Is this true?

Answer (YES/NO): NO